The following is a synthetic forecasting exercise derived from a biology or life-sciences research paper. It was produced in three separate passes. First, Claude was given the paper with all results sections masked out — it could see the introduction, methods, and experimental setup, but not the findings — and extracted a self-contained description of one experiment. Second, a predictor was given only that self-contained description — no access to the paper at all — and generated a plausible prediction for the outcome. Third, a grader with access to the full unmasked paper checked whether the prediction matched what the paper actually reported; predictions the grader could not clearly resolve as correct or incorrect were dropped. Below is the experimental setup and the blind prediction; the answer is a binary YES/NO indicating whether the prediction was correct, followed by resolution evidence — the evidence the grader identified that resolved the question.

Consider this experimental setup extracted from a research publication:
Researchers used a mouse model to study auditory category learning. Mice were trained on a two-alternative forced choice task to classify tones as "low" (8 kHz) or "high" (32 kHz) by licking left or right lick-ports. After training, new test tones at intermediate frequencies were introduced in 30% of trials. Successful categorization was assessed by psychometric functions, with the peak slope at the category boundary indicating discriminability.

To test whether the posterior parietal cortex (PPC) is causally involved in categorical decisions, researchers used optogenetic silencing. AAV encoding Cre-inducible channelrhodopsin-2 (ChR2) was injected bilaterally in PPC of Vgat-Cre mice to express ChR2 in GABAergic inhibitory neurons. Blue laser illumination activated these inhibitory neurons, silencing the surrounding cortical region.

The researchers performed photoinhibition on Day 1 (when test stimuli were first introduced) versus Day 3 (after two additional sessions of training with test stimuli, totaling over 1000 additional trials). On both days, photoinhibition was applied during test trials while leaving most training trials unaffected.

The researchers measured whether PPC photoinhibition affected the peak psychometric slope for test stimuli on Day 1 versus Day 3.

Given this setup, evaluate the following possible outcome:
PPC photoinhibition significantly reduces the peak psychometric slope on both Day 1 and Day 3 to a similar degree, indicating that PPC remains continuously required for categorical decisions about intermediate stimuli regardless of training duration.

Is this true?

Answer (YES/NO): NO